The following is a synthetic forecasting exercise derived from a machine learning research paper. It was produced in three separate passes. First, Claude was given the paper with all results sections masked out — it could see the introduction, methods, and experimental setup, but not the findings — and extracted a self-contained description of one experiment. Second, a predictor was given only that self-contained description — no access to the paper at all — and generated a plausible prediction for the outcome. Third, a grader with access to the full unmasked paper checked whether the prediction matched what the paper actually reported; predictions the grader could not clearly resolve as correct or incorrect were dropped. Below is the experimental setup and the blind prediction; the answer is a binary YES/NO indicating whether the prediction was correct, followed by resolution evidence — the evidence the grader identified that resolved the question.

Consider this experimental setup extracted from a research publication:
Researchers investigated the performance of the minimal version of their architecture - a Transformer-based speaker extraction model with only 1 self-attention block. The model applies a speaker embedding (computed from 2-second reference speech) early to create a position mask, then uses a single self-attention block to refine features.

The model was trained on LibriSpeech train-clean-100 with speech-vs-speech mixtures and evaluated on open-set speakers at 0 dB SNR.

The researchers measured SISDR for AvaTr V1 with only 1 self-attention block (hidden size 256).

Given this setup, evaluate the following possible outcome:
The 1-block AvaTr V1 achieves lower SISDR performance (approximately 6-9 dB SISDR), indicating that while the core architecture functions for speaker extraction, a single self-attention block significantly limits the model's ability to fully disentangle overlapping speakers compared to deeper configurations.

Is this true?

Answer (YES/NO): NO